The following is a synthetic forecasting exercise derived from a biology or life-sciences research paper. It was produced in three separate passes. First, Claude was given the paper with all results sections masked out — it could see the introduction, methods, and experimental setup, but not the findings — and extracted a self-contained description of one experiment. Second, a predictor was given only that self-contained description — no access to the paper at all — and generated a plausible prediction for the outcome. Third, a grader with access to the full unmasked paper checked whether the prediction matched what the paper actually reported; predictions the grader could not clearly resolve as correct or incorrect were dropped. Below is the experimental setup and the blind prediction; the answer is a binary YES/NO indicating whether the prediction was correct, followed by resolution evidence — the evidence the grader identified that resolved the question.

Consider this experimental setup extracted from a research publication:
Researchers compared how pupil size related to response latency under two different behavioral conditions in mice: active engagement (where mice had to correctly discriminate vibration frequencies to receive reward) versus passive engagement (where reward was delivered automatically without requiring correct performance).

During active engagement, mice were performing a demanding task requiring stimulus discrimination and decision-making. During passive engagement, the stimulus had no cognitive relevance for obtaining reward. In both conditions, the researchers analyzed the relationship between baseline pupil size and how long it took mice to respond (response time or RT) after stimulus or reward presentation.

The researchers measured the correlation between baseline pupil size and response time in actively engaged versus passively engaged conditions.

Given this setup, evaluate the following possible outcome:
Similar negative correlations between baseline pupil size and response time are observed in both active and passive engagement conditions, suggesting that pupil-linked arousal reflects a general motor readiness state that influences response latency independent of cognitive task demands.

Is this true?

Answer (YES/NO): NO